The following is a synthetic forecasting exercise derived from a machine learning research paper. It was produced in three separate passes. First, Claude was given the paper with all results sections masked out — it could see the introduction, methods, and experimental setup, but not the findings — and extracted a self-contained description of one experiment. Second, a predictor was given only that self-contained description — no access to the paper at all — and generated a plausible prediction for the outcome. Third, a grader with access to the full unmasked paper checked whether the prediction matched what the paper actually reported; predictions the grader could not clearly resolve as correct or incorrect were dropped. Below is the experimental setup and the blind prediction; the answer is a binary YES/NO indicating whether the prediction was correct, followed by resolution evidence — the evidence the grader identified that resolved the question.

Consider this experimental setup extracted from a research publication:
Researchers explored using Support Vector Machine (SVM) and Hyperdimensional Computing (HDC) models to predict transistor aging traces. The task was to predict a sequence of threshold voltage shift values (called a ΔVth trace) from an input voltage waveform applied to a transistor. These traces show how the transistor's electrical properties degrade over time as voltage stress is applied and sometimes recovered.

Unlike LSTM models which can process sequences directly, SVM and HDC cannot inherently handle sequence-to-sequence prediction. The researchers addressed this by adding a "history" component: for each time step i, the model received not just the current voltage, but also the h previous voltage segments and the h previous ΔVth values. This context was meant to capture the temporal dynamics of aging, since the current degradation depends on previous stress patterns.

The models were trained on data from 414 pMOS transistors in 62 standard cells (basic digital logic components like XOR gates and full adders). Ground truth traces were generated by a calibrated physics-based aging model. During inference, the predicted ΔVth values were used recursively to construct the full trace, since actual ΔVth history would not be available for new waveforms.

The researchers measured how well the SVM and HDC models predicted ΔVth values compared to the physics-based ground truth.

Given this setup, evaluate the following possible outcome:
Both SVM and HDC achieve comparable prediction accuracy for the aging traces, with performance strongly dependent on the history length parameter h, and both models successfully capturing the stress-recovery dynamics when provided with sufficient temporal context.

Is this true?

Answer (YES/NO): NO